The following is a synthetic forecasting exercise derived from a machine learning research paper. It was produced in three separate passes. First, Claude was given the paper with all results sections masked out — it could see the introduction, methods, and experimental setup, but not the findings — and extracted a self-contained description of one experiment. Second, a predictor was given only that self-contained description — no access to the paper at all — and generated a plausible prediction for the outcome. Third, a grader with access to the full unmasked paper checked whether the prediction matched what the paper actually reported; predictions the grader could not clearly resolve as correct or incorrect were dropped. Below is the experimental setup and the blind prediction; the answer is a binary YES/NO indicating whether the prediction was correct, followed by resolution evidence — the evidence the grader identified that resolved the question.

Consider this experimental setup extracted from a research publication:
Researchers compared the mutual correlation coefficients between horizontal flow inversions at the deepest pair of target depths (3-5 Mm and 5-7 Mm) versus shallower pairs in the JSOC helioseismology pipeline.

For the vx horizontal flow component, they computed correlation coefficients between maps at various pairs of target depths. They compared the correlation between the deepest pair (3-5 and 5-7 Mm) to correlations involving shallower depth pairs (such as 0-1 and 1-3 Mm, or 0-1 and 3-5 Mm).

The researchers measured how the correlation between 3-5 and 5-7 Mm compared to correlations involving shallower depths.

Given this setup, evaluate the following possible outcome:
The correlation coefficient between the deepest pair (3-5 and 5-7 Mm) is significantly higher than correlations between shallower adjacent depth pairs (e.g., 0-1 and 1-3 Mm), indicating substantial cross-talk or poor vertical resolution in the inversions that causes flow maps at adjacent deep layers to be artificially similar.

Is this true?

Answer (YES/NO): NO